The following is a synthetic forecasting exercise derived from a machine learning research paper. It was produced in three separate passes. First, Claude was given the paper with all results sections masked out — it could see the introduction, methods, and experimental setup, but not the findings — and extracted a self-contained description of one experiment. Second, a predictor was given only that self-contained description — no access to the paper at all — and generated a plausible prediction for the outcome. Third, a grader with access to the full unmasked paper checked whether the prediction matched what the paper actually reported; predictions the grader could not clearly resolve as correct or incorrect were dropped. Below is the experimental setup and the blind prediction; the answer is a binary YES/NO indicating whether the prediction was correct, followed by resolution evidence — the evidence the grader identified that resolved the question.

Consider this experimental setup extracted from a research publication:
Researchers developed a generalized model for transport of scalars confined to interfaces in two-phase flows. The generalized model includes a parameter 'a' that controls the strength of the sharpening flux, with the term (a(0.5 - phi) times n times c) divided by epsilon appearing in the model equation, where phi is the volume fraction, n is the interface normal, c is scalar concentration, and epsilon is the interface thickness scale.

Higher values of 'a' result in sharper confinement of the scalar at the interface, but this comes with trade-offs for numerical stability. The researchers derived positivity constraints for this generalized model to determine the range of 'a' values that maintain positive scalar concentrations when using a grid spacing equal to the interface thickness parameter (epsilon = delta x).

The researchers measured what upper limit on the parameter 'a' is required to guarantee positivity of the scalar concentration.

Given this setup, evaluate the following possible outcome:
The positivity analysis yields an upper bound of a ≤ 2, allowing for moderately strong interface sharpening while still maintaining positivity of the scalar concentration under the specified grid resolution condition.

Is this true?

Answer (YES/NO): NO